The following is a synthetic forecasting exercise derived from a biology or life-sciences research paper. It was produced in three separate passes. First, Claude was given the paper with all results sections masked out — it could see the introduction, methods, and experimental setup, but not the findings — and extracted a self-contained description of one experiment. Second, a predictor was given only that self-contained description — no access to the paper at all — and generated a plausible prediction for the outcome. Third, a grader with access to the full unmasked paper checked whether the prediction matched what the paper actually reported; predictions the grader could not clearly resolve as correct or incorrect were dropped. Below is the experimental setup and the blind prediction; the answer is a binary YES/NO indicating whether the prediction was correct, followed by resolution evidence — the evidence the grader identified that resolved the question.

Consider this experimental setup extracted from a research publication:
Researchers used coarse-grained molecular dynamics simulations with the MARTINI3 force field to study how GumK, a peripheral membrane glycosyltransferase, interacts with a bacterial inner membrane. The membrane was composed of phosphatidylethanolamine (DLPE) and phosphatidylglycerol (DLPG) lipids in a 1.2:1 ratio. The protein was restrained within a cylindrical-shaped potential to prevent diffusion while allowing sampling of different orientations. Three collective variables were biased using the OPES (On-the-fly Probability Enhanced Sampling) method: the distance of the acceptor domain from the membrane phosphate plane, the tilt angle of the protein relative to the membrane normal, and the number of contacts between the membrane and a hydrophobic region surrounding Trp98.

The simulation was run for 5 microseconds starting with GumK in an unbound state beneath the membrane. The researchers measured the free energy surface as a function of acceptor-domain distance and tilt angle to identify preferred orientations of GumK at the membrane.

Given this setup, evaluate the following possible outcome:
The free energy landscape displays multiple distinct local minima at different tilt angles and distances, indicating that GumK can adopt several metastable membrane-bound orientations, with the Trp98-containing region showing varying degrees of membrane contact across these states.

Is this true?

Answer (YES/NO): YES